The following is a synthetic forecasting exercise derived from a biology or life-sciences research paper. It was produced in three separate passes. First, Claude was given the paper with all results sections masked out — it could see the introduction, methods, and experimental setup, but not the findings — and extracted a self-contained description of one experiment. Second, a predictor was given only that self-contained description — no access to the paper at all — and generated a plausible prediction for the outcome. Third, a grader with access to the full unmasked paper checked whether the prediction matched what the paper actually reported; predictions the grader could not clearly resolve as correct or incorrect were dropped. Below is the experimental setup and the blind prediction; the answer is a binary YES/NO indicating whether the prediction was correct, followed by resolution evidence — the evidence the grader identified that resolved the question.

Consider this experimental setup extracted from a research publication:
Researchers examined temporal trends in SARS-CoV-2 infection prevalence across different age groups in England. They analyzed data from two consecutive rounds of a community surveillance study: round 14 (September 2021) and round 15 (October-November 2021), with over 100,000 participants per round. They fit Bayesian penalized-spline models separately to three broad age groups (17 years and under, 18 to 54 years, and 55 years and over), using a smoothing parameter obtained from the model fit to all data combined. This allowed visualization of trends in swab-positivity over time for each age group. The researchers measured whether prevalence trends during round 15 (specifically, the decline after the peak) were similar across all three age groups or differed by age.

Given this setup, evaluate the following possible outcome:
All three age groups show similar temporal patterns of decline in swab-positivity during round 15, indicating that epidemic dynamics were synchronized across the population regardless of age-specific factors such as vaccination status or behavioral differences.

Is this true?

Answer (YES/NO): NO